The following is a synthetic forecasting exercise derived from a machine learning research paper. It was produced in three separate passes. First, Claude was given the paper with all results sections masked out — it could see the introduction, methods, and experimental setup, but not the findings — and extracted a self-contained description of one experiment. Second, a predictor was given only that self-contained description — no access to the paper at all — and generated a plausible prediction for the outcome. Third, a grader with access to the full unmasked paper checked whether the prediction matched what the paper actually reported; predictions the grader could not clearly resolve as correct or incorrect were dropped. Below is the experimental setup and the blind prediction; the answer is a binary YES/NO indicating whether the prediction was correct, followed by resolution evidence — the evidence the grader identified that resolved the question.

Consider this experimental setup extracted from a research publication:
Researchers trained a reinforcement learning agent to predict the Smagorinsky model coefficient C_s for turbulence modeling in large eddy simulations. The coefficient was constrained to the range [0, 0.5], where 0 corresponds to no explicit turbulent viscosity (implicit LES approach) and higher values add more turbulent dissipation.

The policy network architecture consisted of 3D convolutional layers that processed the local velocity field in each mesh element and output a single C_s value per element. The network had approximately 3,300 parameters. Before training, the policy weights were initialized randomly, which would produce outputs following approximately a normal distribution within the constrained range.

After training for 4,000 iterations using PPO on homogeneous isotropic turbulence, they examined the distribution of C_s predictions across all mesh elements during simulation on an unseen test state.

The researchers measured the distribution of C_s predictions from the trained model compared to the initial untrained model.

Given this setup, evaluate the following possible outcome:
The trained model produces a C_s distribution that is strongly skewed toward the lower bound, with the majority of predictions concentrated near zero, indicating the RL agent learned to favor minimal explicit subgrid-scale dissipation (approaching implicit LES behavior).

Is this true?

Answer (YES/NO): YES